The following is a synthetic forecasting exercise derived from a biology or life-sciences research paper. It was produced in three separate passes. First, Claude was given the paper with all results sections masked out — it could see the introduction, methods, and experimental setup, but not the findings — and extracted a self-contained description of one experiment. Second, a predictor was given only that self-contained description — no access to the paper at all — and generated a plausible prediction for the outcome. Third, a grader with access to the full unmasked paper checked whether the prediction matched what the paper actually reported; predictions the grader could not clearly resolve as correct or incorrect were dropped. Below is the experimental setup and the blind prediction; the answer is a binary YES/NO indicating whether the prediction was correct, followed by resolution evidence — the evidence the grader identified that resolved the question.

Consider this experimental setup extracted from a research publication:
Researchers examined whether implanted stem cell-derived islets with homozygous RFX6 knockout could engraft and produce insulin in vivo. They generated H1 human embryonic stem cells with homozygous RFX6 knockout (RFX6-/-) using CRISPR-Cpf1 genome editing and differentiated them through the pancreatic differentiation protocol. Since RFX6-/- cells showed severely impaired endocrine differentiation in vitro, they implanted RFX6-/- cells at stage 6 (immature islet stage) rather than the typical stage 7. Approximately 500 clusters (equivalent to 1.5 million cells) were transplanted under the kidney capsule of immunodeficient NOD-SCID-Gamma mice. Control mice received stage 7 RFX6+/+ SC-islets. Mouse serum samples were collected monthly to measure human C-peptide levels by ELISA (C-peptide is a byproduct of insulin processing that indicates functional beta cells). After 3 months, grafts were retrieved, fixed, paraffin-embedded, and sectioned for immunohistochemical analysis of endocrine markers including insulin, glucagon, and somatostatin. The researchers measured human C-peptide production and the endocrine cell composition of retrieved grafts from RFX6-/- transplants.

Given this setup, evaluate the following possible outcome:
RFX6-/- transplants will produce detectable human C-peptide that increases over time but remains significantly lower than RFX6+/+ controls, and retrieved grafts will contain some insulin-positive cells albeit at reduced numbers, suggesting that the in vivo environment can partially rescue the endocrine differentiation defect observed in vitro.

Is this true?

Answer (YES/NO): NO